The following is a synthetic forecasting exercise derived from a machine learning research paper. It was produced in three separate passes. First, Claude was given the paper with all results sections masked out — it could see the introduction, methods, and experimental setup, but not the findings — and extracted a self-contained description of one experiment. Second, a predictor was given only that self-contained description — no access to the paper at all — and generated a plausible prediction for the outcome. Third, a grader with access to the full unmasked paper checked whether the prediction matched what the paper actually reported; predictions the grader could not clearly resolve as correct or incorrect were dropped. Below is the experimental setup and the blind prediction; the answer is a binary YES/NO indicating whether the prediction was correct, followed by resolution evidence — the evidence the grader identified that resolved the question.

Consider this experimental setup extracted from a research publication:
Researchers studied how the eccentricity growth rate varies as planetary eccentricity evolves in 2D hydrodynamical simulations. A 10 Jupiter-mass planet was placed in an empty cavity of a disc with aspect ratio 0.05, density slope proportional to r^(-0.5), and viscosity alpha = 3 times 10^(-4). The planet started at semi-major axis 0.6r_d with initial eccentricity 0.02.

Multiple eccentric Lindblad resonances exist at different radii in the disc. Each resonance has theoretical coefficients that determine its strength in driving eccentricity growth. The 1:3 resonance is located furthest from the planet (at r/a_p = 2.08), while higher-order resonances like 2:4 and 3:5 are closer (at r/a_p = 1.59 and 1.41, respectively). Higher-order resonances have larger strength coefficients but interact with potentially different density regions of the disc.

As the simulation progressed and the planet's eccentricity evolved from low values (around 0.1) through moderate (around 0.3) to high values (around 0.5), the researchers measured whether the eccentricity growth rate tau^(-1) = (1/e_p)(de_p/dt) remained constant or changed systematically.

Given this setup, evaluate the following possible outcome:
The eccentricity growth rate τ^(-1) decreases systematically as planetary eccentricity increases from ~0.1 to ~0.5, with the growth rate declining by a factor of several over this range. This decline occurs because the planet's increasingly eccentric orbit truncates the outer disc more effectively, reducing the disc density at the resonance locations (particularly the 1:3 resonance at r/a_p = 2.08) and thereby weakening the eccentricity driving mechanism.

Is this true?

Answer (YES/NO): NO